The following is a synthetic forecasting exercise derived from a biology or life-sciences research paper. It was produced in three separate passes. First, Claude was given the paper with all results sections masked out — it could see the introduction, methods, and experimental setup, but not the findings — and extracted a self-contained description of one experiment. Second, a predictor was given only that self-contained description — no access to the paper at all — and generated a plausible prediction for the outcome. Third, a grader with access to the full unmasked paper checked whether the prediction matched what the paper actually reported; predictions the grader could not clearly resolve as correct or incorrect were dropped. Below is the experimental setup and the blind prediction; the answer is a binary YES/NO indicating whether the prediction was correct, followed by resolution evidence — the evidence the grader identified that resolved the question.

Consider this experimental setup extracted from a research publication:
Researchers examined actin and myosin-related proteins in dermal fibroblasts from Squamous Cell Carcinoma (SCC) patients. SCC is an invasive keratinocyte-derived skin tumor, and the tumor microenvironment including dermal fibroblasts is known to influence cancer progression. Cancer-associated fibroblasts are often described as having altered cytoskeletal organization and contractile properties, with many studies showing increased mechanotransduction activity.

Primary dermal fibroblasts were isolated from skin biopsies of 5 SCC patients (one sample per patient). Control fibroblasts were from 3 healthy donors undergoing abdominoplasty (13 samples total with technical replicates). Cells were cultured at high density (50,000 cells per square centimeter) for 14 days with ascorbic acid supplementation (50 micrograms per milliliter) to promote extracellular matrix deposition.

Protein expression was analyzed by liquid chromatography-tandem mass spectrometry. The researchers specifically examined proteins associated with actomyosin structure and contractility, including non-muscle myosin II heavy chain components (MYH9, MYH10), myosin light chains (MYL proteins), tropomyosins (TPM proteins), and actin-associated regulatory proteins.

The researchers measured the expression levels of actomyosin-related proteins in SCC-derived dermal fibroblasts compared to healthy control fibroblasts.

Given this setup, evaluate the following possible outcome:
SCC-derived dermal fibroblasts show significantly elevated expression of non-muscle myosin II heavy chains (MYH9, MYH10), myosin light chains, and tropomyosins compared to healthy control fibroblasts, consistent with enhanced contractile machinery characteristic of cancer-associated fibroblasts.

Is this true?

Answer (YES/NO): NO